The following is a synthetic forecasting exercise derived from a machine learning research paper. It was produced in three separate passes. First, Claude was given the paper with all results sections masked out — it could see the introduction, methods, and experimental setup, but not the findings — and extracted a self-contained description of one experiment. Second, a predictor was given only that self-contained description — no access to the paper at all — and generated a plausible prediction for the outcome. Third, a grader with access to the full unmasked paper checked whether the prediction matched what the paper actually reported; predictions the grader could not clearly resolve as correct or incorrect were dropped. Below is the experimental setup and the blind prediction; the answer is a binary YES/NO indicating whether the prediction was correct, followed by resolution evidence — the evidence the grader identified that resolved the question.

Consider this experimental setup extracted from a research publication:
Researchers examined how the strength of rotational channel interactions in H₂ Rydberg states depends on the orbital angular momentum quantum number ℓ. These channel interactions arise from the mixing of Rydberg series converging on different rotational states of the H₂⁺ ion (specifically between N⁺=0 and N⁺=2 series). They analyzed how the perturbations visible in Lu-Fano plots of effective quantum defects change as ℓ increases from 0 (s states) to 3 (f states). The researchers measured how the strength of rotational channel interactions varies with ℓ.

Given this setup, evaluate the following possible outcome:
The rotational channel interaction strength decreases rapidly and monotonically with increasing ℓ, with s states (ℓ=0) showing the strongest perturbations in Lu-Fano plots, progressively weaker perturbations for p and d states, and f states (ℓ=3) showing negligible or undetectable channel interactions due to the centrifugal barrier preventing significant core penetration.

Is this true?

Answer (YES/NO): NO